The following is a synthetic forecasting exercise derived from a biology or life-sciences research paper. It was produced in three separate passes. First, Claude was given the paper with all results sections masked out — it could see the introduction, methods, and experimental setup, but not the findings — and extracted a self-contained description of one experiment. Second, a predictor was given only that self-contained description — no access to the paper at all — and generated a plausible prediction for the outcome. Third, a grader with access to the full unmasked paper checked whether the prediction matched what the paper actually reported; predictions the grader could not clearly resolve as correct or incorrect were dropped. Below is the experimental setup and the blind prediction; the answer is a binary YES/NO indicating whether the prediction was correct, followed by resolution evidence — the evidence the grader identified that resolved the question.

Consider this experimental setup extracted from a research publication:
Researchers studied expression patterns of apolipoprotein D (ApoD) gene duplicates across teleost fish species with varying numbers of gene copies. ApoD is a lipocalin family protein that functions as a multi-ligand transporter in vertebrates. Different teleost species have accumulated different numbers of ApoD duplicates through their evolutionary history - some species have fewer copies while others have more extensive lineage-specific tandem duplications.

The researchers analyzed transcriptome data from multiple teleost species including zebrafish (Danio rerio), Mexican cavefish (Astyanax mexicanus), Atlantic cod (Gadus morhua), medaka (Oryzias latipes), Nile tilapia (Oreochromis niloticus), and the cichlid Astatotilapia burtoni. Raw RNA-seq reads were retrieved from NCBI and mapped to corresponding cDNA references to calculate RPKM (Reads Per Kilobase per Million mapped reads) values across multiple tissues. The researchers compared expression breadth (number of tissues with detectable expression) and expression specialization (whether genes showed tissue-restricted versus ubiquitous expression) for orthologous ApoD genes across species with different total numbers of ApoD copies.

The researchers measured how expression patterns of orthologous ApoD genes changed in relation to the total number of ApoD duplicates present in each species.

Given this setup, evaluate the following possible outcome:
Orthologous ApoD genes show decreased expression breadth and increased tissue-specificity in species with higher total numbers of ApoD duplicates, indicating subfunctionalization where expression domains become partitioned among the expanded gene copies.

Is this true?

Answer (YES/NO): YES